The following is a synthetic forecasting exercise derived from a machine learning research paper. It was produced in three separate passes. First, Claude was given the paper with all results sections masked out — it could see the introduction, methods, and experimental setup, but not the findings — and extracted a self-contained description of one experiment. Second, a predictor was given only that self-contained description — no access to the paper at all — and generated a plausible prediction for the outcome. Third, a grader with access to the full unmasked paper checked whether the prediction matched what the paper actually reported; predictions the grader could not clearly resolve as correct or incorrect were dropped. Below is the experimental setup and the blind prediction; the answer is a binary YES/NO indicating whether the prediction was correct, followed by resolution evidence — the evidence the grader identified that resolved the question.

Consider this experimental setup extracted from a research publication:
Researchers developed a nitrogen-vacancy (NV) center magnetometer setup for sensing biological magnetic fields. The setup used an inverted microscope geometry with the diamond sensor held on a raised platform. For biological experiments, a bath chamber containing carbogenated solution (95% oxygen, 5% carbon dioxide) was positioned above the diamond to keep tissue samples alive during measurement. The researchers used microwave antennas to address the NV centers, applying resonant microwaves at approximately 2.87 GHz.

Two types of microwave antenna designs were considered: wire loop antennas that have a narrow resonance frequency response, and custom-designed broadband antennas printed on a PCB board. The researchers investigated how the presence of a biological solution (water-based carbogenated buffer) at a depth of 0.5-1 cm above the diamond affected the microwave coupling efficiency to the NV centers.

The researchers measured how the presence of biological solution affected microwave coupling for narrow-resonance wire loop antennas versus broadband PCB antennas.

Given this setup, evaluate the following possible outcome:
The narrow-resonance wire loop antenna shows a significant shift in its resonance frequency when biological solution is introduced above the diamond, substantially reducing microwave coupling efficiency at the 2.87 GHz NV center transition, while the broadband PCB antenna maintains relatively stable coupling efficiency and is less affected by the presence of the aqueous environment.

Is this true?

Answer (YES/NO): NO